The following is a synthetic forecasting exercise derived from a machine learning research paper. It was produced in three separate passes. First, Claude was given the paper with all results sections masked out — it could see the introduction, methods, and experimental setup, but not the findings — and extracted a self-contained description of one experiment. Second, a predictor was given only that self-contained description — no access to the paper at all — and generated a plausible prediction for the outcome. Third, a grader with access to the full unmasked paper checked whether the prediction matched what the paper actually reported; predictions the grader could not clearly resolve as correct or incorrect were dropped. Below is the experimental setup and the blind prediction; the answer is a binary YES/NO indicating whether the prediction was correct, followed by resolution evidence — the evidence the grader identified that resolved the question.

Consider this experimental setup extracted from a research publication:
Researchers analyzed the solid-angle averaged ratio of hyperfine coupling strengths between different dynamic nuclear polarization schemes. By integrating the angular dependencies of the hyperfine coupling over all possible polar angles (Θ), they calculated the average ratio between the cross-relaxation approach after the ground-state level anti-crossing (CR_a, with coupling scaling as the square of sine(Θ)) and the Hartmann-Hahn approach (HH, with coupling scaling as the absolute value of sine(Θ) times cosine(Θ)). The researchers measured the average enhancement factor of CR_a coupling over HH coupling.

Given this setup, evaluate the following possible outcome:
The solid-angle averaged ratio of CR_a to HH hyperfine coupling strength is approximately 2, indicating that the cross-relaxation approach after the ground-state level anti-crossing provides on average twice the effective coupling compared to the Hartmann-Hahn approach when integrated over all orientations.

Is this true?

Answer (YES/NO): NO